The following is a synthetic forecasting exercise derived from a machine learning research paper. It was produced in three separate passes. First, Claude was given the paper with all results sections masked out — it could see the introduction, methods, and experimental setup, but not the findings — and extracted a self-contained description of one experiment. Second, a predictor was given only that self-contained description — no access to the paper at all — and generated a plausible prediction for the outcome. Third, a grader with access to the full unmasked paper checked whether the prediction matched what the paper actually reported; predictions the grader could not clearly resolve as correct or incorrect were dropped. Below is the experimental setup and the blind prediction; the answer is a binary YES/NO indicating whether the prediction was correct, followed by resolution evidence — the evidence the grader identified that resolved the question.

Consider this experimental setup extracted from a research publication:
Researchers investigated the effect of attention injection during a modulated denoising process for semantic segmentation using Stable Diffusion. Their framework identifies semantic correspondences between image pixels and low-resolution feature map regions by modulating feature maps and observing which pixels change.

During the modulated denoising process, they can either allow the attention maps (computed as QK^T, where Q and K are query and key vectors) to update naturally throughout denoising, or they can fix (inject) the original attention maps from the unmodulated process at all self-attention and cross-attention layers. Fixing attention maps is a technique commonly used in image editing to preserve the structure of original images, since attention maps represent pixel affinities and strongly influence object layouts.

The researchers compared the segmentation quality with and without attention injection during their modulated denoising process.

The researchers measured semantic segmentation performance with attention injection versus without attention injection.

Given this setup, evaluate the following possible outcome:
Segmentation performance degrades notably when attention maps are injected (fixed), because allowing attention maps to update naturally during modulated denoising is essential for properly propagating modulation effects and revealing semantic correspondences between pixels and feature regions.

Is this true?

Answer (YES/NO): NO